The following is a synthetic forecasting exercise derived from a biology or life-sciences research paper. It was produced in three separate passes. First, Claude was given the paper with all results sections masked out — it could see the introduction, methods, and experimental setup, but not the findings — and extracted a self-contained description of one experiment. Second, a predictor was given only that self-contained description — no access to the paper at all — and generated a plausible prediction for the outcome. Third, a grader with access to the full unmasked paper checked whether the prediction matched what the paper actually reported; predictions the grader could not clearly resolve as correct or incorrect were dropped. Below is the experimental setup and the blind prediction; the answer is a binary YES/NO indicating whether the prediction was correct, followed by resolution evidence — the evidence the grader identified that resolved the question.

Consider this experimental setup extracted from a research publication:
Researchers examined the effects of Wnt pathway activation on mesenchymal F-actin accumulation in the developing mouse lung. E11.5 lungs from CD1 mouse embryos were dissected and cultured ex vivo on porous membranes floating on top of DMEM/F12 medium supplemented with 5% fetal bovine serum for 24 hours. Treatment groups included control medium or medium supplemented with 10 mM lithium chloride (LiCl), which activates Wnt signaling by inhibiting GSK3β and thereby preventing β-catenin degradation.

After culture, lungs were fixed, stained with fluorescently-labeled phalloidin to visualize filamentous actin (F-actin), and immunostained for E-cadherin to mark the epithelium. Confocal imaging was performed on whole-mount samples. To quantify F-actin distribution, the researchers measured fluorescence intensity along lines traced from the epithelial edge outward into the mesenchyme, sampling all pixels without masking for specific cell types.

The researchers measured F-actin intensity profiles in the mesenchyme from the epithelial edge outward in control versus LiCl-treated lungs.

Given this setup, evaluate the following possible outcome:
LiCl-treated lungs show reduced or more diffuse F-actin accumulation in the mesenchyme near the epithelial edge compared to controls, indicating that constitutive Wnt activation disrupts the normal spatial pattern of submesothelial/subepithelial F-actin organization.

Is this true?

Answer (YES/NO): NO